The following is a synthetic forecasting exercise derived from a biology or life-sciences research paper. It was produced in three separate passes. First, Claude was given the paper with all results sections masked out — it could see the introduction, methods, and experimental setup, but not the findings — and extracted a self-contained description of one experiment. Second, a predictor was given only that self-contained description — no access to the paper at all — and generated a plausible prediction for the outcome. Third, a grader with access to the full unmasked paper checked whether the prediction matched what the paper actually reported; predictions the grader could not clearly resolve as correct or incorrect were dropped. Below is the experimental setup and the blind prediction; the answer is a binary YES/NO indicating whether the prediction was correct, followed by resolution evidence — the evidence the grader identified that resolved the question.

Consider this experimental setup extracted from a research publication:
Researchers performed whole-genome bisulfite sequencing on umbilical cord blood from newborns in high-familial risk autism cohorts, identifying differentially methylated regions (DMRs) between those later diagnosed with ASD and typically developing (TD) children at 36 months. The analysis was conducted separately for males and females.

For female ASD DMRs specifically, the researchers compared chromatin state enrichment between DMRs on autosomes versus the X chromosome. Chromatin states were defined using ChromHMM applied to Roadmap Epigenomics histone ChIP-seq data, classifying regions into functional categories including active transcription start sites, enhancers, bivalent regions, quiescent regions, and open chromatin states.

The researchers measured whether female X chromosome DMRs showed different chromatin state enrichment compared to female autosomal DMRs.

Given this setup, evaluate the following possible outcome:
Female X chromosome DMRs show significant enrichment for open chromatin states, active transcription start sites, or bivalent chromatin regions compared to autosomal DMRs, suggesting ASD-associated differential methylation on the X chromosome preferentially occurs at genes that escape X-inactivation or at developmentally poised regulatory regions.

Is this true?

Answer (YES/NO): YES